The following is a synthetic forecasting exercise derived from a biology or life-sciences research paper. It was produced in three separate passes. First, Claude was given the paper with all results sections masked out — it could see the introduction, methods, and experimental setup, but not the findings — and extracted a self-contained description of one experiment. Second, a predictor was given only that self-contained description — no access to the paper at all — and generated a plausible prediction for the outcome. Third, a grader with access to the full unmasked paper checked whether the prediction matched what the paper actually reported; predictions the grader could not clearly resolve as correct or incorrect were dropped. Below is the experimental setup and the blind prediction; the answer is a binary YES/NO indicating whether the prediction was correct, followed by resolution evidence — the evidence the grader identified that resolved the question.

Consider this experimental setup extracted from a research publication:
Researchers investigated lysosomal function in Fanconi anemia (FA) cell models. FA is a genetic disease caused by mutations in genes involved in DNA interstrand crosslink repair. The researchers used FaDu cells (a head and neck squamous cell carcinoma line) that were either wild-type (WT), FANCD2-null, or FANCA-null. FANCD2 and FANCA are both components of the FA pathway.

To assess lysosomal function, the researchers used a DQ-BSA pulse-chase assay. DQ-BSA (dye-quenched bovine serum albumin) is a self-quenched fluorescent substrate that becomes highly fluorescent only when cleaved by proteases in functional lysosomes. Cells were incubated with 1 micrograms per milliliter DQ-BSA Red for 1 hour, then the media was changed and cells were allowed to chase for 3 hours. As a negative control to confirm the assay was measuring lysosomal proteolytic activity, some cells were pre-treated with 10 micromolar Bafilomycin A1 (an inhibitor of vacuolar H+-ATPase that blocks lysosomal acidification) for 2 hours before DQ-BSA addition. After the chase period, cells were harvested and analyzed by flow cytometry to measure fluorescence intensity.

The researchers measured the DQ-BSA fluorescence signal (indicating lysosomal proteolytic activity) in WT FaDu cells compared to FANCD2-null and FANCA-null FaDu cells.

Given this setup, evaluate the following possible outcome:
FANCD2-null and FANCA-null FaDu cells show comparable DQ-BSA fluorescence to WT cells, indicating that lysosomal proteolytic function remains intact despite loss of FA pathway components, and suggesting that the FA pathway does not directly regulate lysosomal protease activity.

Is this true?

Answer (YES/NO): NO